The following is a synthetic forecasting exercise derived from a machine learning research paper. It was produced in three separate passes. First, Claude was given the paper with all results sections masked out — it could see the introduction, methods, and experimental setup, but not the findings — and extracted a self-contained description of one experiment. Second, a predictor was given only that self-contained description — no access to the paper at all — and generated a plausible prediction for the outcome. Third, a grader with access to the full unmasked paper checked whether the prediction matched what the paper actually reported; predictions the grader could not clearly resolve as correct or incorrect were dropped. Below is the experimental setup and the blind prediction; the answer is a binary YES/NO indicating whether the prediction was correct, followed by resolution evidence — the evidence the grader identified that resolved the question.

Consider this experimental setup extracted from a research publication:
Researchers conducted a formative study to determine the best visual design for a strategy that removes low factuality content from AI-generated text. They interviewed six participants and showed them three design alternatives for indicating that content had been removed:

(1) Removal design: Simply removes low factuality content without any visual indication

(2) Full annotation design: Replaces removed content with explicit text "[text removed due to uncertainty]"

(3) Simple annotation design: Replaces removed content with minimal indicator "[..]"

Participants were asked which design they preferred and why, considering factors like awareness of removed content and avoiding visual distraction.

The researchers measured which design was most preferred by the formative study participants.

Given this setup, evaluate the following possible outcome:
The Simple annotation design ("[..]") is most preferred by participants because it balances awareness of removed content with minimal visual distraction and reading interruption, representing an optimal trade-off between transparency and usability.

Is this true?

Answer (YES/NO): YES